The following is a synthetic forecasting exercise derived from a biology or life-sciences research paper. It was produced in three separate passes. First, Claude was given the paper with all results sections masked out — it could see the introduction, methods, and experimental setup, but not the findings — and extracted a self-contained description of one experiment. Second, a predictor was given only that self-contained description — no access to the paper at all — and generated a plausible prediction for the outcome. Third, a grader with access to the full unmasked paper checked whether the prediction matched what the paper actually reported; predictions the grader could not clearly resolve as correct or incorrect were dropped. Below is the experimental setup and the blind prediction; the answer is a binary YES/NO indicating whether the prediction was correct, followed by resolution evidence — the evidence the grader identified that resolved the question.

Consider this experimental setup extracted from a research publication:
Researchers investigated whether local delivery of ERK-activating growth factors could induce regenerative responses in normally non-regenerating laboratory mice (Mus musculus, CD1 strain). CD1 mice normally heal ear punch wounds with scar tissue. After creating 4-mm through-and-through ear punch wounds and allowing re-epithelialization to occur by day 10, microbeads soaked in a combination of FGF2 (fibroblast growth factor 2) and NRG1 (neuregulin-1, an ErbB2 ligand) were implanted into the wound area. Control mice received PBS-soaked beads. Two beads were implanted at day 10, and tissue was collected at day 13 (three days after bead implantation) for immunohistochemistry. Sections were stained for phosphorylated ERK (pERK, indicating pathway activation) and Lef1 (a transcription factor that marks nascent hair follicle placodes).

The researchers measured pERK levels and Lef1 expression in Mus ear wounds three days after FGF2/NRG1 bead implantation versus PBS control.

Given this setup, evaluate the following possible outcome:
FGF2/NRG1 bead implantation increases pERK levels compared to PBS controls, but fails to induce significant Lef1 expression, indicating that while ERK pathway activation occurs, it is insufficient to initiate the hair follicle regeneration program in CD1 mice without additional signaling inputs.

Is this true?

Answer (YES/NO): NO